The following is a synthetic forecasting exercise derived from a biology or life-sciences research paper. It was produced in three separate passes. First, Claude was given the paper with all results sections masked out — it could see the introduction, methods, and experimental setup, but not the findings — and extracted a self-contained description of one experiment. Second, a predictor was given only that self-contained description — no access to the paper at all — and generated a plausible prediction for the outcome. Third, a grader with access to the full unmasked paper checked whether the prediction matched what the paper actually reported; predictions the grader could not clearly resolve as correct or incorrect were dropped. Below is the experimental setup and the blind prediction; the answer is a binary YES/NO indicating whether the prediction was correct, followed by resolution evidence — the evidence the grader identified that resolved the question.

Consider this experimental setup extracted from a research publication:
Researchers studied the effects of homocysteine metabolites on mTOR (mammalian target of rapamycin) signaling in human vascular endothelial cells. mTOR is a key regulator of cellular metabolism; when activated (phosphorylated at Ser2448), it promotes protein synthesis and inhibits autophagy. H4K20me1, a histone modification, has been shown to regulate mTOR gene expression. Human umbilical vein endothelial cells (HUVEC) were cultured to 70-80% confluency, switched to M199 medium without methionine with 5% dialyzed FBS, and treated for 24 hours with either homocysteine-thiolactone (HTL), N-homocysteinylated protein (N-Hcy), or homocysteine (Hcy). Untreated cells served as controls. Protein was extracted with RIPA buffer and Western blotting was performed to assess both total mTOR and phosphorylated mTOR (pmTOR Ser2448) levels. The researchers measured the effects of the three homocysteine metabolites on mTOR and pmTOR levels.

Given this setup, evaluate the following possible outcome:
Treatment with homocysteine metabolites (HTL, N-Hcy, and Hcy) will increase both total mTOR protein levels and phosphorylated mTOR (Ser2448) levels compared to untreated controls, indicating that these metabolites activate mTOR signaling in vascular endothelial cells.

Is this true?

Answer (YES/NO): YES